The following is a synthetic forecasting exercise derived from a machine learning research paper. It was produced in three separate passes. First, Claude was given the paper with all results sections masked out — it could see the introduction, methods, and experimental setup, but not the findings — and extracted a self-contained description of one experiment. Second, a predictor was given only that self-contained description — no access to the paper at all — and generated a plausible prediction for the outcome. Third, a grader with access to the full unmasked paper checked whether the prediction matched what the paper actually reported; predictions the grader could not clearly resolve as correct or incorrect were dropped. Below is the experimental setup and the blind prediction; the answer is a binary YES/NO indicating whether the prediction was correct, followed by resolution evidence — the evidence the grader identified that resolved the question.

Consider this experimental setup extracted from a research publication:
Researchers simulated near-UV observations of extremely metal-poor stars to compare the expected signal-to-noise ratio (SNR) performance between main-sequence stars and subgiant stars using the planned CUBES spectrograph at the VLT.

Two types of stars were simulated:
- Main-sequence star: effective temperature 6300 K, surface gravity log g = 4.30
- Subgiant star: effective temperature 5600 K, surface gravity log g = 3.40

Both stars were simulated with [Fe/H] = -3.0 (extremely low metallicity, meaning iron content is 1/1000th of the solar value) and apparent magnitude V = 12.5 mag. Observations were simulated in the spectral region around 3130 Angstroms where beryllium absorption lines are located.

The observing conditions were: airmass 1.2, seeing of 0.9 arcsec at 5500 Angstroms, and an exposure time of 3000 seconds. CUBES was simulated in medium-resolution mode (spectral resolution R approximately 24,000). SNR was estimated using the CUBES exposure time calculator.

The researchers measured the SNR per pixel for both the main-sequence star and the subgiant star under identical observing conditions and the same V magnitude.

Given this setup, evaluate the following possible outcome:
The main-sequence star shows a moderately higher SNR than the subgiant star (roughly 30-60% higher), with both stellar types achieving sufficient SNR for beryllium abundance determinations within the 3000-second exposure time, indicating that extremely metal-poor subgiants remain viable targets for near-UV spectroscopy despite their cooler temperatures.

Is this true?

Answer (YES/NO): NO